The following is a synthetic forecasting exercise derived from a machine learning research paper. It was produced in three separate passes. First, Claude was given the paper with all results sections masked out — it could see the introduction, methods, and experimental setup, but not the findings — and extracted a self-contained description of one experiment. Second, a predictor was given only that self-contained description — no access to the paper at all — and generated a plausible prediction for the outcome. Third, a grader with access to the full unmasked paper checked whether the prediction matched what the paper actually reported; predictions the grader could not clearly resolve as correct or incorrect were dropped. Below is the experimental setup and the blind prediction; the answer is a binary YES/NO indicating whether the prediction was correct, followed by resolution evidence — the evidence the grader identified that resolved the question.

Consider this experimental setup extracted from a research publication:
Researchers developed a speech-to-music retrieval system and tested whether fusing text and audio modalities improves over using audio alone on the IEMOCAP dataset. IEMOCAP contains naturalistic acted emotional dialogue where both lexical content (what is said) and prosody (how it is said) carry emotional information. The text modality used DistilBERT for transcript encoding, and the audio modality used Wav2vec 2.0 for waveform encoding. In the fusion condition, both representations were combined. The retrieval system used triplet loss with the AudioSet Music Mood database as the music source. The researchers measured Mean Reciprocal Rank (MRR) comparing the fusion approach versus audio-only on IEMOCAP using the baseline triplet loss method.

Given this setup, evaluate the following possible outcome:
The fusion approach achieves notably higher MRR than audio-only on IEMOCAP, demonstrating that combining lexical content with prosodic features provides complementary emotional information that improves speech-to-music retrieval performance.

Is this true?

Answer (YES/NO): YES